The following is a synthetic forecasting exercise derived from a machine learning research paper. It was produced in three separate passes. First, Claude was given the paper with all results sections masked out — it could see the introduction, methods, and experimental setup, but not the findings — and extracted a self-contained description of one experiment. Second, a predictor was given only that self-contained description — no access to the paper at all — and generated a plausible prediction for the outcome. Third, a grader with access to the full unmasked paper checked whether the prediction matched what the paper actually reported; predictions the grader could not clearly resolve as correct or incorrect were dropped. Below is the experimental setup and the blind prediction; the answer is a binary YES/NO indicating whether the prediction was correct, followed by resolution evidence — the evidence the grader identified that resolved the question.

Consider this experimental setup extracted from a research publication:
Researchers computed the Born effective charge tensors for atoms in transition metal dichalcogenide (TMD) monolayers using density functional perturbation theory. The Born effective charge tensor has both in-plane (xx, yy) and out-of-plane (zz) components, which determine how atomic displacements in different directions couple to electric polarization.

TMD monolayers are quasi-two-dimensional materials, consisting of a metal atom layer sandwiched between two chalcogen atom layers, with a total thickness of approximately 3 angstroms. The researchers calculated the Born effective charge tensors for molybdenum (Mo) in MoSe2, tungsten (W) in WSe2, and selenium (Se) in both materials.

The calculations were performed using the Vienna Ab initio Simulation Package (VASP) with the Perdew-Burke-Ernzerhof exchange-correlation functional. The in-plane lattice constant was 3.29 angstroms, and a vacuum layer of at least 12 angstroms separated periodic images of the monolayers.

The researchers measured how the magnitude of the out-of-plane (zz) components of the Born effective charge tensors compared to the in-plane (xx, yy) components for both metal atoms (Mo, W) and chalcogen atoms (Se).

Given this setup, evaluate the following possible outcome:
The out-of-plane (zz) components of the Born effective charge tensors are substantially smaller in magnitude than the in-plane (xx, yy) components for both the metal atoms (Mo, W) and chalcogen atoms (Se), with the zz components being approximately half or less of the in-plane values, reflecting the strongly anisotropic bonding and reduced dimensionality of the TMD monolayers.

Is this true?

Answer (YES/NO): NO